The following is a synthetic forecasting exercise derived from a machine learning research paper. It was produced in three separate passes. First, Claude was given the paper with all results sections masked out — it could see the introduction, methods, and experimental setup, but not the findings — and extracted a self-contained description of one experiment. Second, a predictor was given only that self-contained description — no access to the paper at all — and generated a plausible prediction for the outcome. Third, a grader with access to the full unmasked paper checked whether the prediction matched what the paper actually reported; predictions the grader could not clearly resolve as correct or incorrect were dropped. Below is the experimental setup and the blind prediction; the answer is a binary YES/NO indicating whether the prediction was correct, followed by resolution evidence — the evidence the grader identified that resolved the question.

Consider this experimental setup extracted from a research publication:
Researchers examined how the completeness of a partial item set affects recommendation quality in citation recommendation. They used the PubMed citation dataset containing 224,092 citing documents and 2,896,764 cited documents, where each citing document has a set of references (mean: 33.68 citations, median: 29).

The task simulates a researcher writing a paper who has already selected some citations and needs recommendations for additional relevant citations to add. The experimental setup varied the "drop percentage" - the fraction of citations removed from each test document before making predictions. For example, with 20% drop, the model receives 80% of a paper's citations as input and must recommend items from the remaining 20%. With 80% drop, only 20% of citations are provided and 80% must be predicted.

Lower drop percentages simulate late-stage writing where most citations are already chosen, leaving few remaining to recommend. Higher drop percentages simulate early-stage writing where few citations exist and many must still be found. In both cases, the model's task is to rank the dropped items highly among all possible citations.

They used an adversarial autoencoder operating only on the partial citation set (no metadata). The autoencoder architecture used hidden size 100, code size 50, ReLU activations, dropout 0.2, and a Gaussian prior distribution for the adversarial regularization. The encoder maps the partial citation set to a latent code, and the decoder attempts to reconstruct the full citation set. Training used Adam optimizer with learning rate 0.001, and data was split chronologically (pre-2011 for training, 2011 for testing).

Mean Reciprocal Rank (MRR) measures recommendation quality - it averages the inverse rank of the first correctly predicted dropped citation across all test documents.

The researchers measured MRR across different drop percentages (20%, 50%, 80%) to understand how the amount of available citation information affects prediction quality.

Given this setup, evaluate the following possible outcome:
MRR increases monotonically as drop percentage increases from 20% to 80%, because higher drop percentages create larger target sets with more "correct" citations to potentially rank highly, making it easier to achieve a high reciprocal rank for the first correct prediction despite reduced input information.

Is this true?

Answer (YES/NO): NO